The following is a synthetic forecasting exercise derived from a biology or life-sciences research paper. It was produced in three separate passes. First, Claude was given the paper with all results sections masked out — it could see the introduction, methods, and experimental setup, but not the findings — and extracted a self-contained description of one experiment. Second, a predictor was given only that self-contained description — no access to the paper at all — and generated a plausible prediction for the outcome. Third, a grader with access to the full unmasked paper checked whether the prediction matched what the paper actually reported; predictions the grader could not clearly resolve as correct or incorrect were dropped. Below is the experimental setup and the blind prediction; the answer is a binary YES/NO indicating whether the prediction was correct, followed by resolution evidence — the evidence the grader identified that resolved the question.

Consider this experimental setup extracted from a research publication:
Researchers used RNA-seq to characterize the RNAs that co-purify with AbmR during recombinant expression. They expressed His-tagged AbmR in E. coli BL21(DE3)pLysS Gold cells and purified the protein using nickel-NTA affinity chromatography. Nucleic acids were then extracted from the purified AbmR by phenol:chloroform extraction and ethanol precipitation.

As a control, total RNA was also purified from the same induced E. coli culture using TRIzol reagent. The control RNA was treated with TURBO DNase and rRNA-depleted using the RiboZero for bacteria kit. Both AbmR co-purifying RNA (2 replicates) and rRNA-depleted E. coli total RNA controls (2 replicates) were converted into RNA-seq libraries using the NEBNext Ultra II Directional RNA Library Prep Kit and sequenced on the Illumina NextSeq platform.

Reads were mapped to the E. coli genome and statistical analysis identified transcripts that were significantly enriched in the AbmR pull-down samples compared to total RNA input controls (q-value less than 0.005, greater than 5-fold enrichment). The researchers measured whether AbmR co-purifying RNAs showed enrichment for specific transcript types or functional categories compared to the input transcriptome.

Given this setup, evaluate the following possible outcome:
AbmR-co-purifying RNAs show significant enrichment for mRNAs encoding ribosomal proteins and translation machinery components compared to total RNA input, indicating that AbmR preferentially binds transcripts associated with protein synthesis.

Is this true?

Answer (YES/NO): NO